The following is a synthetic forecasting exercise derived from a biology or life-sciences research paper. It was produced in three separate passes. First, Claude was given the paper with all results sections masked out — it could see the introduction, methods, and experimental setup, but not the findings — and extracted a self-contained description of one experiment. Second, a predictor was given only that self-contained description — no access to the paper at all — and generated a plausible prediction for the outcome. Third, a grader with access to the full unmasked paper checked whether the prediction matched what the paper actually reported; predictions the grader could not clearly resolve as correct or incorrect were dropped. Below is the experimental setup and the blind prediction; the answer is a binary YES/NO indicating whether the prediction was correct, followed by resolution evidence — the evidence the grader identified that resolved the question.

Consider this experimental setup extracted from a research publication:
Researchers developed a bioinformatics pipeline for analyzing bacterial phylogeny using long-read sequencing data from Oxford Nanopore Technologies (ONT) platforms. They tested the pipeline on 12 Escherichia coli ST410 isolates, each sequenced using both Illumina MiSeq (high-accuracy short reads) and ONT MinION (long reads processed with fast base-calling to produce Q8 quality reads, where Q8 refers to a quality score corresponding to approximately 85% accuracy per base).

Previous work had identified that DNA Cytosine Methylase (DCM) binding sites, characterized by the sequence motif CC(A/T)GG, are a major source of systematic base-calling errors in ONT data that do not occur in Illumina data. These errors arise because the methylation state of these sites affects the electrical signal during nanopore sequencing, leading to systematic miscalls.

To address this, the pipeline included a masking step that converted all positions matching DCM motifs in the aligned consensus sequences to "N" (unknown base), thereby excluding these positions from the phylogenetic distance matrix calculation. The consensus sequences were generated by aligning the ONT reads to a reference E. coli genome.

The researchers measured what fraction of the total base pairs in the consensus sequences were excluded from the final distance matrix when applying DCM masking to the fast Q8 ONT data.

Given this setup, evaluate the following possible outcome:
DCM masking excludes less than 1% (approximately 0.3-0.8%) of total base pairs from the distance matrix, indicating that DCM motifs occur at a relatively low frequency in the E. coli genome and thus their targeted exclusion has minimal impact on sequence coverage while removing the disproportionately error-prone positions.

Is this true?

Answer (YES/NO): NO